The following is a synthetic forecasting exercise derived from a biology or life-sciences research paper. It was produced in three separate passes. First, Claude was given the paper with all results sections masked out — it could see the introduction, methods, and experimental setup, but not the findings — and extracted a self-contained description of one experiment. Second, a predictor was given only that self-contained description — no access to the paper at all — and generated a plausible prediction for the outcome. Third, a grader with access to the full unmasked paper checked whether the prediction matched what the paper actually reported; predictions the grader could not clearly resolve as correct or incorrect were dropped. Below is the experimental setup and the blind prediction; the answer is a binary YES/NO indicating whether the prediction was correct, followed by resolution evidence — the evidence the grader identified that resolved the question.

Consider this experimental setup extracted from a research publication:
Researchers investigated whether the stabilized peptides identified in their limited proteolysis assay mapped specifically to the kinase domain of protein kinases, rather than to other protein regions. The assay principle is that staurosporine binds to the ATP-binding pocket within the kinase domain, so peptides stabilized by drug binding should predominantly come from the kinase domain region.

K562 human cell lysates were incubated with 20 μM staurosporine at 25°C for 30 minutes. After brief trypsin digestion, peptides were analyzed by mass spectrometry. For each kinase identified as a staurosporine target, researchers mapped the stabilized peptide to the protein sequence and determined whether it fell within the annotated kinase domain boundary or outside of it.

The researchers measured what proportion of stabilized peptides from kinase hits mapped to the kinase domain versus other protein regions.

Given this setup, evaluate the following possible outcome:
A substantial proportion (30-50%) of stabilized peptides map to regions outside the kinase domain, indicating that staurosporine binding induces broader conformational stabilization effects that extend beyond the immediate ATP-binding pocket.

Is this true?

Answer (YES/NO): NO